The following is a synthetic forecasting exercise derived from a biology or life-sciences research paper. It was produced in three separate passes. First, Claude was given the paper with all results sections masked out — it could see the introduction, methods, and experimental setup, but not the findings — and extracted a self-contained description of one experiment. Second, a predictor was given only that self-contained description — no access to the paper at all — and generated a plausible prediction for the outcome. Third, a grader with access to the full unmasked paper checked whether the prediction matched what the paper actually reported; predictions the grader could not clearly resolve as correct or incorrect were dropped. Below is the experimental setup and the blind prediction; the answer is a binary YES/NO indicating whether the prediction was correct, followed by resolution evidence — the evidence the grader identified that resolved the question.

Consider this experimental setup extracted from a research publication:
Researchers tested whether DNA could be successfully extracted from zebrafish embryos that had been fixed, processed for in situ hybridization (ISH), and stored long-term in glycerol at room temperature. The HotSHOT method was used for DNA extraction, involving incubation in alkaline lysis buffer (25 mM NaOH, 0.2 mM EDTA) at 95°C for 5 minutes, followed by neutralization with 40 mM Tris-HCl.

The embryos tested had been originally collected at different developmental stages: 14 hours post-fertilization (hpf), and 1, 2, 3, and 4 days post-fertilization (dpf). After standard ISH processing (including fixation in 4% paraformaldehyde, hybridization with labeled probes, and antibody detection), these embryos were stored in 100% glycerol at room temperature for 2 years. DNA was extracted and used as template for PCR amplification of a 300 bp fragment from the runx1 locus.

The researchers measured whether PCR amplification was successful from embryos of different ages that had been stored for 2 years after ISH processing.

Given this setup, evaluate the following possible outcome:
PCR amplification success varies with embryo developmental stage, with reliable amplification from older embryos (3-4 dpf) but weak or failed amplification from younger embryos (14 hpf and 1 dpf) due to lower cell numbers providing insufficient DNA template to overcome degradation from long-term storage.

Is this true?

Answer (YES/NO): NO